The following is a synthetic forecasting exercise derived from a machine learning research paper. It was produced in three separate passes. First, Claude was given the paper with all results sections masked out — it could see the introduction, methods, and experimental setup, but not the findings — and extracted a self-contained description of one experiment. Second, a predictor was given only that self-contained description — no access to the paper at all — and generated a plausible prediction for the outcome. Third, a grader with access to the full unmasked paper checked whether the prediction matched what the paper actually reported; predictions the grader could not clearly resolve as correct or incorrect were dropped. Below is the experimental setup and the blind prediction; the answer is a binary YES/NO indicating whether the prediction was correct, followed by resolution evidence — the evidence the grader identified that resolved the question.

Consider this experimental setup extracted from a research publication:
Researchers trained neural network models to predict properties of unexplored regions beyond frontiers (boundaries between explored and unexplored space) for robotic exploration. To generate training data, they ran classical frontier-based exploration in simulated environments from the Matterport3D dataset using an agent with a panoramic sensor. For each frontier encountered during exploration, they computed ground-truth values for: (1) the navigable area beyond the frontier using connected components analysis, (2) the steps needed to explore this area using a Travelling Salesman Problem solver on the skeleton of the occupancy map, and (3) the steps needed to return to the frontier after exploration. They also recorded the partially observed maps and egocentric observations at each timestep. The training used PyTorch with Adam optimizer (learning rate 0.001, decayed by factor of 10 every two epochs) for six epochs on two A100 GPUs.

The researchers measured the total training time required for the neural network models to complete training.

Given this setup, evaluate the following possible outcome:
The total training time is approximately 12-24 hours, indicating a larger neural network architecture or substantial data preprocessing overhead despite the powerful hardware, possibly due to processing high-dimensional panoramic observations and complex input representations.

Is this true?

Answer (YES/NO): NO